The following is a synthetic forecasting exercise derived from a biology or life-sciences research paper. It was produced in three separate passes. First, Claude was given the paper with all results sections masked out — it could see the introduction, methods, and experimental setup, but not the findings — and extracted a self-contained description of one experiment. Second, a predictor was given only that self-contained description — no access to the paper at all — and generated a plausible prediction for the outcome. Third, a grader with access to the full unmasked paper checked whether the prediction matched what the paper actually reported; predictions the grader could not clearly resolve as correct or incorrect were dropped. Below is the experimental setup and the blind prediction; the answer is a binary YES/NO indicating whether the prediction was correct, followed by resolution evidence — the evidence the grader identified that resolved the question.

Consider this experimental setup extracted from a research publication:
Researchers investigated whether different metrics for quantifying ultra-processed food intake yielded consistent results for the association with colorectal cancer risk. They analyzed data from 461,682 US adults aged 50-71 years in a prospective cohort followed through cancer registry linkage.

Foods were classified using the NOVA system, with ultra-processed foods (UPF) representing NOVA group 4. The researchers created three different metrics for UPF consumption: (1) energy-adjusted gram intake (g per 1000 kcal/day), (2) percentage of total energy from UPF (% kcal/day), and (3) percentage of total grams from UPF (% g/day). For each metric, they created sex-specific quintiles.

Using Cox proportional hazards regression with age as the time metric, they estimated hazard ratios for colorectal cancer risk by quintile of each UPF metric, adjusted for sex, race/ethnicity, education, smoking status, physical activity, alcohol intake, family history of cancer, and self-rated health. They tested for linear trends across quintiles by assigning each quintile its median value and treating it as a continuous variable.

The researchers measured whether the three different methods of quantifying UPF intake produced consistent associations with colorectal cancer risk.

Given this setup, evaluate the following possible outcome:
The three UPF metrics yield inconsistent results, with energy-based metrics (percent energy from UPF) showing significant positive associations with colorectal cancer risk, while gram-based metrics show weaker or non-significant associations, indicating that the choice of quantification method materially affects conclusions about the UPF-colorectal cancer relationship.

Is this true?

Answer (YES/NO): NO